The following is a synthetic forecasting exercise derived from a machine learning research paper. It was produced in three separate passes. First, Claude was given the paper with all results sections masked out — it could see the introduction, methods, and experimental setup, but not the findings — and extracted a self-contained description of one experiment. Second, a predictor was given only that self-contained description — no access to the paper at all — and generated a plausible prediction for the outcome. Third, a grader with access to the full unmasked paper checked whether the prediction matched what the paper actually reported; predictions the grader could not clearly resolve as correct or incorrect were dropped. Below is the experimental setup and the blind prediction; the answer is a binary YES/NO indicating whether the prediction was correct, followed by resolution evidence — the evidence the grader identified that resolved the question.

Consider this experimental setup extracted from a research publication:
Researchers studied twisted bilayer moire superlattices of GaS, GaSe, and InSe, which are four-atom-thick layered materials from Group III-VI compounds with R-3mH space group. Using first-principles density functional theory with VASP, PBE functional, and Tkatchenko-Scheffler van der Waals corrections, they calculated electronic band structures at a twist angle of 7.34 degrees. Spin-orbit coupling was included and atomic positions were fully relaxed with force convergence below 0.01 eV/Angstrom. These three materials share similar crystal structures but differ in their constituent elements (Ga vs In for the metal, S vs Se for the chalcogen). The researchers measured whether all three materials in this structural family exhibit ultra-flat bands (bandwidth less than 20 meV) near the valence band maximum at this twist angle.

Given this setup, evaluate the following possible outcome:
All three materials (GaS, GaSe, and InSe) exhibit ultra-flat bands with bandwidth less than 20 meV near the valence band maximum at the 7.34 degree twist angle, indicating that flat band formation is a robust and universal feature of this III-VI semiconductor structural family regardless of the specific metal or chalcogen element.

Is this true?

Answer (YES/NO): NO